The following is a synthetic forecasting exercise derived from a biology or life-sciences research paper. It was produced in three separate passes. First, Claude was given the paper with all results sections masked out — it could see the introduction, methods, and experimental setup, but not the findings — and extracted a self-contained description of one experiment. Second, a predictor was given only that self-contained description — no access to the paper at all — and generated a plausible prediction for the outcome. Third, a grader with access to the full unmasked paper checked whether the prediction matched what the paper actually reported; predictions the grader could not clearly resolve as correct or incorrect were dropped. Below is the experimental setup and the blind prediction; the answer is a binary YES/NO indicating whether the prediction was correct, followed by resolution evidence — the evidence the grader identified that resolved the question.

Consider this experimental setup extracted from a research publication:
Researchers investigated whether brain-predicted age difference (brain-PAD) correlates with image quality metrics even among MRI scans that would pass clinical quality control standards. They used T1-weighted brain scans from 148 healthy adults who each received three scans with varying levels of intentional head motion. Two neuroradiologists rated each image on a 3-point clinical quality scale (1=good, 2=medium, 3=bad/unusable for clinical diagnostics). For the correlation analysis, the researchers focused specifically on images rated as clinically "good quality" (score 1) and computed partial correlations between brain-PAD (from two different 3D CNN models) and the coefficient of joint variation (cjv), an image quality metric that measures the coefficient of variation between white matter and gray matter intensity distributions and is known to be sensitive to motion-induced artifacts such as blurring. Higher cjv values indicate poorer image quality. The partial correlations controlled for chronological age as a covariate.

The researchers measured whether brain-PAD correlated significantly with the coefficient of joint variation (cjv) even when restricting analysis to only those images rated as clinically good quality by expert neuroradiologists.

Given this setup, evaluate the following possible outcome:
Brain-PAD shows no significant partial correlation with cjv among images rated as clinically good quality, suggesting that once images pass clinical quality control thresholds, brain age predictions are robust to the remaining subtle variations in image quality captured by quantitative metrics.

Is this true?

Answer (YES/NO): NO